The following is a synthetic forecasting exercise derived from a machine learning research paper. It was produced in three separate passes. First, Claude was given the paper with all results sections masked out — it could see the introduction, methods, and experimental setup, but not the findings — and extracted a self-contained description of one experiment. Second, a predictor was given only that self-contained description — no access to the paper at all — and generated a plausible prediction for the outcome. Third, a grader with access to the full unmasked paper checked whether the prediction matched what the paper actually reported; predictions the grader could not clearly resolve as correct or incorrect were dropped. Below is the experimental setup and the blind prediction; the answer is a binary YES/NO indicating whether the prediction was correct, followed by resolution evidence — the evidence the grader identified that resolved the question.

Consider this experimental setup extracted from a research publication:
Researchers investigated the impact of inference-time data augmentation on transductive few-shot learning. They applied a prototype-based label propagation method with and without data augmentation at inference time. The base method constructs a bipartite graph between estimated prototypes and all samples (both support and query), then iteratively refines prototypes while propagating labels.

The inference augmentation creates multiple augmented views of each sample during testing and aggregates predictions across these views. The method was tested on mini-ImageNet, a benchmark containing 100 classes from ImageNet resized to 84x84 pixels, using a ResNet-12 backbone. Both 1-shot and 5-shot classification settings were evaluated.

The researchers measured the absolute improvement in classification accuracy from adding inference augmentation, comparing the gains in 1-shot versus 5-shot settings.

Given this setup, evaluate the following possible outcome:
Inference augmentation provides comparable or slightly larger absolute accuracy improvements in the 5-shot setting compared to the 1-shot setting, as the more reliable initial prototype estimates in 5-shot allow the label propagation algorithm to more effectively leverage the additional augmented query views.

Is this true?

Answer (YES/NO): NO